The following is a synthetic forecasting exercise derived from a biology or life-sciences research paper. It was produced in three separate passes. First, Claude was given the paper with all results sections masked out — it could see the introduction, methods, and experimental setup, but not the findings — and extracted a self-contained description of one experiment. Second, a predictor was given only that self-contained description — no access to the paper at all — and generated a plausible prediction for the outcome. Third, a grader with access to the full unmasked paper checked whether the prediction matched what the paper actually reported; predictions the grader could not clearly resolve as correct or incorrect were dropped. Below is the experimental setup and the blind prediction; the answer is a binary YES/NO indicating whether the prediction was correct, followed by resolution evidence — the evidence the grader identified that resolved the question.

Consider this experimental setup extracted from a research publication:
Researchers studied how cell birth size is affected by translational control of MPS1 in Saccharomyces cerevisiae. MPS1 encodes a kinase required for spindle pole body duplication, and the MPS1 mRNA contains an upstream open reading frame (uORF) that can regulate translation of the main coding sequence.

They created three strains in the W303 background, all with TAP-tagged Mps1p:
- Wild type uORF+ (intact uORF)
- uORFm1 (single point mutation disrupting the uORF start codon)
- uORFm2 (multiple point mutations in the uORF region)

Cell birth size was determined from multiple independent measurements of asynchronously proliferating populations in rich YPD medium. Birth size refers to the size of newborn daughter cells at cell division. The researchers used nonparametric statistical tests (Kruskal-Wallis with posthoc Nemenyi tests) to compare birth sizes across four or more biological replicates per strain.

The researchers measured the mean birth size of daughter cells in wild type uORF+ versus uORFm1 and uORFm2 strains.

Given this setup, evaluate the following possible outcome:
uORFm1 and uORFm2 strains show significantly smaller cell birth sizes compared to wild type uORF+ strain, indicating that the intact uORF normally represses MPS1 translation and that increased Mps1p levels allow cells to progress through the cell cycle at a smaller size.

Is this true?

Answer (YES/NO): NO